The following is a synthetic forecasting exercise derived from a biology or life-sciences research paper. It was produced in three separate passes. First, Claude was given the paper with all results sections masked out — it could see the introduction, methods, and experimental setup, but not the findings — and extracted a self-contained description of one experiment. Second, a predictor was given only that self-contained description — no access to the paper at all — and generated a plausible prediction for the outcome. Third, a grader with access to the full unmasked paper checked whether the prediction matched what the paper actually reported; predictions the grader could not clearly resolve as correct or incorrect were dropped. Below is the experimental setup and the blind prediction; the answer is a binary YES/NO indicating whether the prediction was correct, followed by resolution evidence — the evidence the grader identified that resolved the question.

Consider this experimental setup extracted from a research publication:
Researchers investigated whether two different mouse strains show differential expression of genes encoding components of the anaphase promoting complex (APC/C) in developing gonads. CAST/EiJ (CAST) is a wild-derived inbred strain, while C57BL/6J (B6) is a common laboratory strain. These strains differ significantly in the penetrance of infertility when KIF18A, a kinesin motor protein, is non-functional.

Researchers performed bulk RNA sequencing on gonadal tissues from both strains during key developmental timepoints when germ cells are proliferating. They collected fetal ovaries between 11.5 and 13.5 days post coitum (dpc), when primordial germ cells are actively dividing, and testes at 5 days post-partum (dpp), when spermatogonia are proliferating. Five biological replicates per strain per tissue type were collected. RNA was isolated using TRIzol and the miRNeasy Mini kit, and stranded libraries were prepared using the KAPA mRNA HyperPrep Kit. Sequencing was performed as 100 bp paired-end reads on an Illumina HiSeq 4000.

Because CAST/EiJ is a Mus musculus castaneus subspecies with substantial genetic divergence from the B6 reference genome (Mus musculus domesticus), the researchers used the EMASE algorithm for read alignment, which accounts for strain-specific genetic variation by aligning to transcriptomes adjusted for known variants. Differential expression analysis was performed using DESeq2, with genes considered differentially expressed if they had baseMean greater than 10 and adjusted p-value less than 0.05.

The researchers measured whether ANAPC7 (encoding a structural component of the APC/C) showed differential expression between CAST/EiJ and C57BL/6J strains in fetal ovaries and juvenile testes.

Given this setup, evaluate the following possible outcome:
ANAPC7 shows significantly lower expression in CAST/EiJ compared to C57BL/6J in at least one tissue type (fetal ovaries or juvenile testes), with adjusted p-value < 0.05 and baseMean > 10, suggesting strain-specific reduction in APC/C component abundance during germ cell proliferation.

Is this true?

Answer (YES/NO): NO